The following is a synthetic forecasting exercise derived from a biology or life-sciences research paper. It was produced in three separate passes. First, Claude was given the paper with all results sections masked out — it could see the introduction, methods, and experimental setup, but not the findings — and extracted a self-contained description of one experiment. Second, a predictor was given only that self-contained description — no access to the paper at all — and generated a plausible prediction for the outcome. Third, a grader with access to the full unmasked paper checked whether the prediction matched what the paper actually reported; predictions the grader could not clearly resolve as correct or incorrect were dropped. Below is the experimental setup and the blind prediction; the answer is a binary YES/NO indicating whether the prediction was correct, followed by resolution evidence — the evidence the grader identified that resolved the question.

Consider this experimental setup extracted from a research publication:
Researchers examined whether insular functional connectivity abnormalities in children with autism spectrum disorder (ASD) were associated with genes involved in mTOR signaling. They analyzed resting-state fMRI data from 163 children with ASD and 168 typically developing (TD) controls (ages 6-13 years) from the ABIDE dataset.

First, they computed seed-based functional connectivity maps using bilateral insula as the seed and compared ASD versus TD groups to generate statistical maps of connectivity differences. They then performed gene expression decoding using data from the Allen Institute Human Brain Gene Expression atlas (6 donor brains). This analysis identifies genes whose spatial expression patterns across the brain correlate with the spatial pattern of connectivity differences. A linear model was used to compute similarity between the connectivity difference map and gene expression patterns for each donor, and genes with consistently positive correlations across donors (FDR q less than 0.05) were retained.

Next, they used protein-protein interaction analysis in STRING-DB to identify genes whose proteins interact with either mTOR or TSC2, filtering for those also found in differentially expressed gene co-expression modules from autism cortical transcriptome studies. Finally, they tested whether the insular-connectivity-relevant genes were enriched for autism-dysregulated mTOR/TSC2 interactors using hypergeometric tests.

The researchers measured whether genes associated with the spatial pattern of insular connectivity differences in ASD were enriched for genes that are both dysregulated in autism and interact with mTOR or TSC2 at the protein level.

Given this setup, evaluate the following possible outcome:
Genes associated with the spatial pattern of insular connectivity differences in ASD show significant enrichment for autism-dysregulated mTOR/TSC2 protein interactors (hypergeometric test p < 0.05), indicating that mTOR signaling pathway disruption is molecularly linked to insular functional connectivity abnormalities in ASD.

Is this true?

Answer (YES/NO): YES